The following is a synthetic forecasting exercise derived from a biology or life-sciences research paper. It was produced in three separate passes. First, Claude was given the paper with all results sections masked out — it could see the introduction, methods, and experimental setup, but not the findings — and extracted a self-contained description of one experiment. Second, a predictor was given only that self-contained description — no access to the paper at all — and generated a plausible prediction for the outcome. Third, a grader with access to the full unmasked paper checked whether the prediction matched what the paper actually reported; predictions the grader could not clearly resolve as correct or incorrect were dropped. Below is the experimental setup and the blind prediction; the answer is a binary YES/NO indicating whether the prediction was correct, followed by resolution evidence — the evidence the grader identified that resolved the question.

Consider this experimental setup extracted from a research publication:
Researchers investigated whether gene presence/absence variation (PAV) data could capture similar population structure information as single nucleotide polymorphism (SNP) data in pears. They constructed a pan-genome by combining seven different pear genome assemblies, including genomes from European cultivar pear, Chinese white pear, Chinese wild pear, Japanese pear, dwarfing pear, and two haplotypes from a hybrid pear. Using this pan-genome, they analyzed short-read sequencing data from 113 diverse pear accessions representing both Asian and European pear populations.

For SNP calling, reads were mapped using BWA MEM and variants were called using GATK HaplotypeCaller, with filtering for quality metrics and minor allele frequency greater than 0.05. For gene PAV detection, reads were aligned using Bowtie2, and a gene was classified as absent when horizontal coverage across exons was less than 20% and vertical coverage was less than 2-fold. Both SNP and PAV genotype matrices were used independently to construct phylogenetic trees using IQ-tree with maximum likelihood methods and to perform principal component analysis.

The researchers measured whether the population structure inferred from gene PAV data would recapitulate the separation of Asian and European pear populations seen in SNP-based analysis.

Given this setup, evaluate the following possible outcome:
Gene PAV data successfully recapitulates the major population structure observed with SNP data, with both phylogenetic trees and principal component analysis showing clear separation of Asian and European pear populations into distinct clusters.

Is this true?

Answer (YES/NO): YES